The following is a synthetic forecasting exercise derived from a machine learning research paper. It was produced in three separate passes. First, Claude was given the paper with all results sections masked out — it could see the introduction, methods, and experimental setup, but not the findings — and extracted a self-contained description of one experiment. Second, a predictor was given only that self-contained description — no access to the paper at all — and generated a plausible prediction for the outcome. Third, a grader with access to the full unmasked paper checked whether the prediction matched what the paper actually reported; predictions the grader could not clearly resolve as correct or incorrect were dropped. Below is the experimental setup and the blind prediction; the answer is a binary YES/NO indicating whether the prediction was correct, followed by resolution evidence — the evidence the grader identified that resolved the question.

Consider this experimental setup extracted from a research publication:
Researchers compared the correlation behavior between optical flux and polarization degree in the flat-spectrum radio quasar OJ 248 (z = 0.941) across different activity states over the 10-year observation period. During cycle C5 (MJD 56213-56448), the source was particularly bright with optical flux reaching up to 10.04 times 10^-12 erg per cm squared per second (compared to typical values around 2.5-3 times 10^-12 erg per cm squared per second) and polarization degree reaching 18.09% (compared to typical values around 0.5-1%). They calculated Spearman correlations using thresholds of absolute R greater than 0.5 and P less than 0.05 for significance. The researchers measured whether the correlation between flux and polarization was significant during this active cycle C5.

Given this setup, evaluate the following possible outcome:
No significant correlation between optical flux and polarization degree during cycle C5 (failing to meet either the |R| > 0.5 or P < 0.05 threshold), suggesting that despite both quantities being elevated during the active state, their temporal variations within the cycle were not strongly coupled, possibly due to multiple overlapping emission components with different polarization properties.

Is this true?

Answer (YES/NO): NO